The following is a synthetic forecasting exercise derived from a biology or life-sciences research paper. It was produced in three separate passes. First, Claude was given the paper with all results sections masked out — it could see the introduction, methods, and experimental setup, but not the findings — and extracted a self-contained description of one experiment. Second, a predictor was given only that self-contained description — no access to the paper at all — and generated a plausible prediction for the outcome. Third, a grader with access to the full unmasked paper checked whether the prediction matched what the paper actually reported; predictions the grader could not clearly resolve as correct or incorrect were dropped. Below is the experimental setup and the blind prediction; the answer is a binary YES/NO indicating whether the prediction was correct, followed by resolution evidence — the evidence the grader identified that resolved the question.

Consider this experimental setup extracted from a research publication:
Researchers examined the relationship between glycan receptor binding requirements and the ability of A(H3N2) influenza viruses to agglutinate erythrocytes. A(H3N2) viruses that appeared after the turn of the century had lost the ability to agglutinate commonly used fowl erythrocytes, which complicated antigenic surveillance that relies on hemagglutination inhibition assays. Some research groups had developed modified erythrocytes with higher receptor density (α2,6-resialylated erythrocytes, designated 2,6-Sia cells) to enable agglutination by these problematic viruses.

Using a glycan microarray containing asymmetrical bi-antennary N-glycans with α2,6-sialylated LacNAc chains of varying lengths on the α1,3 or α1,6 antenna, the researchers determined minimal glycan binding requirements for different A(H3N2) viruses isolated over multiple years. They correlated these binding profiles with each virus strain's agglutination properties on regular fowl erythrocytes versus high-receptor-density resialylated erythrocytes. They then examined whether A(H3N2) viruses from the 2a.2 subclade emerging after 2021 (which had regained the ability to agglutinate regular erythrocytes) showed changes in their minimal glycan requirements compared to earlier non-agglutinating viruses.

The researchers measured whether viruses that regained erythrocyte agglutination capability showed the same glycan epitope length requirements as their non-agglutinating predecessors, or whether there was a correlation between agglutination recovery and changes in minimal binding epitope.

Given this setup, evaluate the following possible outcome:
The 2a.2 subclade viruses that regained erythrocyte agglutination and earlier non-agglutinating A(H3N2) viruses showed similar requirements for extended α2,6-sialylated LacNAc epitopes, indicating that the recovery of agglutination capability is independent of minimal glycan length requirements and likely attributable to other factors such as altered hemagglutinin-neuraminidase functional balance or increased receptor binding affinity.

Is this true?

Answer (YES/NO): NO